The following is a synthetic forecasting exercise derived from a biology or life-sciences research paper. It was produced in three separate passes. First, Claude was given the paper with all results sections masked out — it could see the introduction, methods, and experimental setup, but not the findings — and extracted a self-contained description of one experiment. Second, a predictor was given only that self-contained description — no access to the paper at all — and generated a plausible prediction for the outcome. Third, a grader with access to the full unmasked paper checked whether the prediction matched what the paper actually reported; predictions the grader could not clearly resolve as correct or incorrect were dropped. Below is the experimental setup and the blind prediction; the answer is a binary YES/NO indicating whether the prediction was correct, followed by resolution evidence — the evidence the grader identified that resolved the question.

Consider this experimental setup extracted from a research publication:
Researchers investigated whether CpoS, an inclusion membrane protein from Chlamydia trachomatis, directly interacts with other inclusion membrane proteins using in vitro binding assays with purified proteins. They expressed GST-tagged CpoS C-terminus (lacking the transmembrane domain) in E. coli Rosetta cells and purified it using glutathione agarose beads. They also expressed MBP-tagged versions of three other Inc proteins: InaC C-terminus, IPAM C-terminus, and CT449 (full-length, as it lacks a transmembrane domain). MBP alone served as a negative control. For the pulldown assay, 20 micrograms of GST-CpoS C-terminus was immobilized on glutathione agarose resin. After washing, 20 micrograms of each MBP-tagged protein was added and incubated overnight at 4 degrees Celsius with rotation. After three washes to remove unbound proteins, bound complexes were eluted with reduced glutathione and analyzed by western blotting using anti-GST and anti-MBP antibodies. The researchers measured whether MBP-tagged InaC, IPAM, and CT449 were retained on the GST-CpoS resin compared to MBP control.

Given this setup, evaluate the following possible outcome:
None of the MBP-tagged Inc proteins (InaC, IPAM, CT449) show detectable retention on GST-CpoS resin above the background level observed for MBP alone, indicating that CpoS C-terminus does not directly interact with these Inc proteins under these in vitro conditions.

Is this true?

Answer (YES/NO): NO